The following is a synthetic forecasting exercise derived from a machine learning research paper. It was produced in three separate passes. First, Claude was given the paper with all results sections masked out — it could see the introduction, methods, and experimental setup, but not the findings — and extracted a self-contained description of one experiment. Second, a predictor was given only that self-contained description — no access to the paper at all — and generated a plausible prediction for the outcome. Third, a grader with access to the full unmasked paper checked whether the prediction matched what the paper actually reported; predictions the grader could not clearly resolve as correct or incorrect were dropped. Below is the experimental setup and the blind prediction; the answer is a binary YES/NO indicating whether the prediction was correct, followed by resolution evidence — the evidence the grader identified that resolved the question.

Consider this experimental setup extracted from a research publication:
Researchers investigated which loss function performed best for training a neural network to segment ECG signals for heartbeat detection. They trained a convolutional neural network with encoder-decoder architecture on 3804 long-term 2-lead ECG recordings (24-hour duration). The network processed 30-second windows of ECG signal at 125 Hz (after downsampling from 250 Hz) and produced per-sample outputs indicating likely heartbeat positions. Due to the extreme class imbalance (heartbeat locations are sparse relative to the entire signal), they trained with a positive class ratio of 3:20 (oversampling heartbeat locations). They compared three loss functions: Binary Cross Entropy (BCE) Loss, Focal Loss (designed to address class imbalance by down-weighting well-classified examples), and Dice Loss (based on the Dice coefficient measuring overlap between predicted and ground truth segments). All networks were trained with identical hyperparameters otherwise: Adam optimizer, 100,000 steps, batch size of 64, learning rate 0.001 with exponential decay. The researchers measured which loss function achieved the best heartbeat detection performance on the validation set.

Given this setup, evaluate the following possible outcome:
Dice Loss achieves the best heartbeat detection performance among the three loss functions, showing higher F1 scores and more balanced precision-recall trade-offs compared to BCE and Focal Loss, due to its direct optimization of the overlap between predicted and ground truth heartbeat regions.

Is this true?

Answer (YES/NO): YES